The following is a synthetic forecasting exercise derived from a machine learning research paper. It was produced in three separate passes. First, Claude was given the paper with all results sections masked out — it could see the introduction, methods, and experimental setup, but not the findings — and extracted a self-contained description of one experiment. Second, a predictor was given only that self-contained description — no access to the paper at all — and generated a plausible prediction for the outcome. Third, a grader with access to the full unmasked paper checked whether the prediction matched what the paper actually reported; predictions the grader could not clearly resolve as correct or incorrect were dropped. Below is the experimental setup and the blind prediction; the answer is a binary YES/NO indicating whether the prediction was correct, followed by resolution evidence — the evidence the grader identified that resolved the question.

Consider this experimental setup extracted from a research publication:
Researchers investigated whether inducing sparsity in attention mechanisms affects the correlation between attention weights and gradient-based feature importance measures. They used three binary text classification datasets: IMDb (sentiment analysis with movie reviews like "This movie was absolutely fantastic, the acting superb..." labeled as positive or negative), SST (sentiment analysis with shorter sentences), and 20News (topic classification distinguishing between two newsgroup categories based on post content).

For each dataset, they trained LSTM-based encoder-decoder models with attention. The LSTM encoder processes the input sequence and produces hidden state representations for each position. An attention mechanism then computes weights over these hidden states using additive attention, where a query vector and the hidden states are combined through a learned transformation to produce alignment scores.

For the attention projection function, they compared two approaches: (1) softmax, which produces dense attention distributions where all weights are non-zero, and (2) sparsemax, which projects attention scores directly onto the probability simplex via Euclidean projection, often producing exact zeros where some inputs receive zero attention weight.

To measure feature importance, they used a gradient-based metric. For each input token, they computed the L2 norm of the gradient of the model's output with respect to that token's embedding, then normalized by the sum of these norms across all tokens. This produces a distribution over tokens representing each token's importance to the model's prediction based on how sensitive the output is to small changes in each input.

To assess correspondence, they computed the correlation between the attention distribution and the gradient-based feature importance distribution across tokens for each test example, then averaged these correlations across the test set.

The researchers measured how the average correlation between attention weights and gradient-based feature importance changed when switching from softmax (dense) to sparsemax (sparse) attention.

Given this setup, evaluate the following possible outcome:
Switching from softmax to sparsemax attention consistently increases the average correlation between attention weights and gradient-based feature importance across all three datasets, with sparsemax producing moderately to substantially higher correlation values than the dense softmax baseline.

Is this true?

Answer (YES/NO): NO